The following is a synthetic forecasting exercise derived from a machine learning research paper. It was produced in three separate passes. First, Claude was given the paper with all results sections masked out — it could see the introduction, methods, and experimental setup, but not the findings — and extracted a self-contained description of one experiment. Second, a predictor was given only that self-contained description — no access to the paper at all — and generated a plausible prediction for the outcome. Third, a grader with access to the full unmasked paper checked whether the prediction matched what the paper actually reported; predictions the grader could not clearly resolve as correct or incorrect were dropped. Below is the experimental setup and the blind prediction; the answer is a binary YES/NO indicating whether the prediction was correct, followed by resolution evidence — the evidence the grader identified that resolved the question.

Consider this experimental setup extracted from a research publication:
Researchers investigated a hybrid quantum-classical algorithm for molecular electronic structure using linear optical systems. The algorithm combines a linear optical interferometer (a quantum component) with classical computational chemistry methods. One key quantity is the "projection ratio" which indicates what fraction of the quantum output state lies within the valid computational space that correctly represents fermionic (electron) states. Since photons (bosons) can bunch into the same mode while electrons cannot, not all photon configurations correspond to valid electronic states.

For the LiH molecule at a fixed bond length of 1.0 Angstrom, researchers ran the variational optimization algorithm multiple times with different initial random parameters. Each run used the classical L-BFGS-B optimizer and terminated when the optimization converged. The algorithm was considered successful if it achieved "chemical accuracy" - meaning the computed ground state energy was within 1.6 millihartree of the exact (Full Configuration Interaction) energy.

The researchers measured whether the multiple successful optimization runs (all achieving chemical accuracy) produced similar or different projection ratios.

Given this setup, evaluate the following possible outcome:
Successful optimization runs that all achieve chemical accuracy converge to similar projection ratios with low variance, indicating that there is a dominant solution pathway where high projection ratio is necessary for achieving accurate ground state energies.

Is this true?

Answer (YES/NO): NO